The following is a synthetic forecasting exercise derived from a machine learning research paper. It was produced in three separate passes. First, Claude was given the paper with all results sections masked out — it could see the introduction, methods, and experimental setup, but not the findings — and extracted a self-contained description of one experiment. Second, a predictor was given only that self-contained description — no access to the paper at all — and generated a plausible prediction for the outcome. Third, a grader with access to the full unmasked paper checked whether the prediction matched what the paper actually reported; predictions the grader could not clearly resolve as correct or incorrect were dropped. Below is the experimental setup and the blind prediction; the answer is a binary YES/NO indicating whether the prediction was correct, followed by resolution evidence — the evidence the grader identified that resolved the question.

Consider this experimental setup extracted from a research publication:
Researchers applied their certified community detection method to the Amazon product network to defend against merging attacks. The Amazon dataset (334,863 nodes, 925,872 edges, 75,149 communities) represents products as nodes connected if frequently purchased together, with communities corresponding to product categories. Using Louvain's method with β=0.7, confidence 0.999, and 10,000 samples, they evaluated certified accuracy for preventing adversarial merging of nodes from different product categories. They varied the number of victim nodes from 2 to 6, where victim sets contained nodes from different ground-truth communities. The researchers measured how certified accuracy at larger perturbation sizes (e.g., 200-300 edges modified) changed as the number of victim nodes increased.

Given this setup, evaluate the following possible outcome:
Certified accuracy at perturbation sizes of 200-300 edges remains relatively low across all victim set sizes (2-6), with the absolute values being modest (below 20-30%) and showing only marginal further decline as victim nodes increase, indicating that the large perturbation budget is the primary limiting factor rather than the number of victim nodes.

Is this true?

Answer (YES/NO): NO